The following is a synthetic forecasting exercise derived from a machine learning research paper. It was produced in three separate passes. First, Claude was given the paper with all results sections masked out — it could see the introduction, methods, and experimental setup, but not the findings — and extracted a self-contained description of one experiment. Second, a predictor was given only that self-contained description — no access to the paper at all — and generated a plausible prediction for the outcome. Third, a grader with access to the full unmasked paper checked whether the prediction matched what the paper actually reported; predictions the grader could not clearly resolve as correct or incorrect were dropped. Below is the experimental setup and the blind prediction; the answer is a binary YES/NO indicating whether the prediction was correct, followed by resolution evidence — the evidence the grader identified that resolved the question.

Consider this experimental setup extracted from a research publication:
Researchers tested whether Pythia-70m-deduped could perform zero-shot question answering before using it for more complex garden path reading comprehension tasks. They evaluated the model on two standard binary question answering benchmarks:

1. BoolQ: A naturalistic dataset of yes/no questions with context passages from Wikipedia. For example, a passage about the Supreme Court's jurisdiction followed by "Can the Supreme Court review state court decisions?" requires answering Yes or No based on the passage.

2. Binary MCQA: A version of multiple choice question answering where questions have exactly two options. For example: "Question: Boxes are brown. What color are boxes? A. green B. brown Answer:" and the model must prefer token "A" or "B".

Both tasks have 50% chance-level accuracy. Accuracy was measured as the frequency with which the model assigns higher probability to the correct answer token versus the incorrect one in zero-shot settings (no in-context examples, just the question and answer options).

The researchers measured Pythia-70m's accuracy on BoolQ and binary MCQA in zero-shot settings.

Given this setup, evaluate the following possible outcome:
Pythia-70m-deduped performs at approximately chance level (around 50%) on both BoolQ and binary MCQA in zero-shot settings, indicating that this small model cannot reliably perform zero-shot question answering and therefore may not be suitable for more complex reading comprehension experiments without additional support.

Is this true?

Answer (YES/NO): NO